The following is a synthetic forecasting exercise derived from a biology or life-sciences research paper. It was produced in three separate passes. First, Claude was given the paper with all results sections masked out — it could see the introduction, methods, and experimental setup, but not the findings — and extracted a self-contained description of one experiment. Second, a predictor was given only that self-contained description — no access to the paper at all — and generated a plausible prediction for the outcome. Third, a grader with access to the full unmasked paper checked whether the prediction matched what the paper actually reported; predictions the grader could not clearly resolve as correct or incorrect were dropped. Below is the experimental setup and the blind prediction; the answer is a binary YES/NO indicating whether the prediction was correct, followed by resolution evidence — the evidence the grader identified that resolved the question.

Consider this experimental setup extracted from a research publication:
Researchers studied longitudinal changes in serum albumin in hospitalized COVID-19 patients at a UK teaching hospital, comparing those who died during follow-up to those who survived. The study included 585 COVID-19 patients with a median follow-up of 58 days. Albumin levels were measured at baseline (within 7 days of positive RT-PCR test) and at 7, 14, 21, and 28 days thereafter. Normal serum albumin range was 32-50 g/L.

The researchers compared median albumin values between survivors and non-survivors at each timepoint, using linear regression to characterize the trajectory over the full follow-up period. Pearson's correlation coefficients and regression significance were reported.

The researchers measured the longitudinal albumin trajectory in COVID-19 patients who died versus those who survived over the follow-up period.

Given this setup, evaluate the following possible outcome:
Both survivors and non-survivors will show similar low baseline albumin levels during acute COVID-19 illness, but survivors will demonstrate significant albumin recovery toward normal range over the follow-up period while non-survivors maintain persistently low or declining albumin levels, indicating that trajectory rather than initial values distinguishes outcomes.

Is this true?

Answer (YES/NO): NO